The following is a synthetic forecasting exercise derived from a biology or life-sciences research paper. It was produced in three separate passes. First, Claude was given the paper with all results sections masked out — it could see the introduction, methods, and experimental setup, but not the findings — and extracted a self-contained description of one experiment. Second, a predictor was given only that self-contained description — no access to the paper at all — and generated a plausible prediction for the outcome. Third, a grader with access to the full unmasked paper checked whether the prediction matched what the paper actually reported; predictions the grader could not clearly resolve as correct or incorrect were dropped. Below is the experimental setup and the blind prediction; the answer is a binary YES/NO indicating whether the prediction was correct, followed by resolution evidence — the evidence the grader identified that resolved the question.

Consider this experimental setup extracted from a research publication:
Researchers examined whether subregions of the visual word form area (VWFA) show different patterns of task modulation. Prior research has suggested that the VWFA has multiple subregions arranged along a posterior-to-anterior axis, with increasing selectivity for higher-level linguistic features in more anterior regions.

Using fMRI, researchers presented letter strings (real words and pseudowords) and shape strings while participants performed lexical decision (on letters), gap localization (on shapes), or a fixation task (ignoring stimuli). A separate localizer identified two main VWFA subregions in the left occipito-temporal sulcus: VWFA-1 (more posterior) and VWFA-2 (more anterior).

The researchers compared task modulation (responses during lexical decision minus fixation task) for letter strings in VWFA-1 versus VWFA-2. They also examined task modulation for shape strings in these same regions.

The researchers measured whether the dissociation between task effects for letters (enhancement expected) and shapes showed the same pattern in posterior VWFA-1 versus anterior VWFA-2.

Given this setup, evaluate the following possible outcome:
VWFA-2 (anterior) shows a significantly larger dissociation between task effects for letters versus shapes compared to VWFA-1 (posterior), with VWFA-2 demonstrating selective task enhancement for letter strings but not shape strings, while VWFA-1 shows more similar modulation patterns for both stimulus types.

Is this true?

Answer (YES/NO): NO